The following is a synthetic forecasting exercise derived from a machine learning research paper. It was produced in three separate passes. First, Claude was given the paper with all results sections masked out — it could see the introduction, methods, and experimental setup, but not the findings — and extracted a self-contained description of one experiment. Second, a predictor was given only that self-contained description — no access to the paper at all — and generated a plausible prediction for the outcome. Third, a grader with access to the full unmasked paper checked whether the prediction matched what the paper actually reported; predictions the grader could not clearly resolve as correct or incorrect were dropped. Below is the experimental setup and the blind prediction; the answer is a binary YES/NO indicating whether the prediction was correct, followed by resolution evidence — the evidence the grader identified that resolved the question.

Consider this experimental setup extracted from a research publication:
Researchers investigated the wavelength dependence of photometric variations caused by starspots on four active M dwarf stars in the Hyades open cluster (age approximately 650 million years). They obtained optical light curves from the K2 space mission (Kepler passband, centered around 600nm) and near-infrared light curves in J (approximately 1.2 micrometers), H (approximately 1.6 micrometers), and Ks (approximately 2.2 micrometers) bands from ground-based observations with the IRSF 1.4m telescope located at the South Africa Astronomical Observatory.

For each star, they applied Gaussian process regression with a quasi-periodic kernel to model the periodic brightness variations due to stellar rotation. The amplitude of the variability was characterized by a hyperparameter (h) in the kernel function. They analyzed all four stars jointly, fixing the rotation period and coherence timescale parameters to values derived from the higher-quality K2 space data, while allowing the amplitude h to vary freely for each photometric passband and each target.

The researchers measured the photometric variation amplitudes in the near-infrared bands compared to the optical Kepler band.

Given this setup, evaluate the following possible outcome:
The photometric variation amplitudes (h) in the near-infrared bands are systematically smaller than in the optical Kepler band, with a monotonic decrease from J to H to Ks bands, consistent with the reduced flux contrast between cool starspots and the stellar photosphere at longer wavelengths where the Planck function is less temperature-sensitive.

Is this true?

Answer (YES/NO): NO